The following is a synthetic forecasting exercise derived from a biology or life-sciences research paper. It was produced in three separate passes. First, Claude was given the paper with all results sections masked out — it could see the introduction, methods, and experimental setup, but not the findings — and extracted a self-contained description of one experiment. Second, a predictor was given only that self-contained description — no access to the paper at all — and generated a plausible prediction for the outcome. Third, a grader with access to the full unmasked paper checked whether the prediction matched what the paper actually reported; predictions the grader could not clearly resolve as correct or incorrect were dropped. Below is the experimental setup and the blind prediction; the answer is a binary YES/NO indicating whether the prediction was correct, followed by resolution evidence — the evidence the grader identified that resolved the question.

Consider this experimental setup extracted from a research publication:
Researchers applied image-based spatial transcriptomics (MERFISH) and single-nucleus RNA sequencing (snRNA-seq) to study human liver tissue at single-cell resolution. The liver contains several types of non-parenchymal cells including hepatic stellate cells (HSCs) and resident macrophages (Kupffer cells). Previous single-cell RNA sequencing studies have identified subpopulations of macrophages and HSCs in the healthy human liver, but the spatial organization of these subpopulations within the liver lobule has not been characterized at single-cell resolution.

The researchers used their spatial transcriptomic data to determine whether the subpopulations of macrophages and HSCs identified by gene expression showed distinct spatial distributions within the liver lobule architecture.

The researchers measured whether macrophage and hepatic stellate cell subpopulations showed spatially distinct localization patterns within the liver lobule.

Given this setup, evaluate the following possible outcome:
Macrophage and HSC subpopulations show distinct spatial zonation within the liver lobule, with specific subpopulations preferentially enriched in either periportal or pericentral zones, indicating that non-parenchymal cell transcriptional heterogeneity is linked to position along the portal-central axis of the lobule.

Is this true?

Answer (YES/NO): YES